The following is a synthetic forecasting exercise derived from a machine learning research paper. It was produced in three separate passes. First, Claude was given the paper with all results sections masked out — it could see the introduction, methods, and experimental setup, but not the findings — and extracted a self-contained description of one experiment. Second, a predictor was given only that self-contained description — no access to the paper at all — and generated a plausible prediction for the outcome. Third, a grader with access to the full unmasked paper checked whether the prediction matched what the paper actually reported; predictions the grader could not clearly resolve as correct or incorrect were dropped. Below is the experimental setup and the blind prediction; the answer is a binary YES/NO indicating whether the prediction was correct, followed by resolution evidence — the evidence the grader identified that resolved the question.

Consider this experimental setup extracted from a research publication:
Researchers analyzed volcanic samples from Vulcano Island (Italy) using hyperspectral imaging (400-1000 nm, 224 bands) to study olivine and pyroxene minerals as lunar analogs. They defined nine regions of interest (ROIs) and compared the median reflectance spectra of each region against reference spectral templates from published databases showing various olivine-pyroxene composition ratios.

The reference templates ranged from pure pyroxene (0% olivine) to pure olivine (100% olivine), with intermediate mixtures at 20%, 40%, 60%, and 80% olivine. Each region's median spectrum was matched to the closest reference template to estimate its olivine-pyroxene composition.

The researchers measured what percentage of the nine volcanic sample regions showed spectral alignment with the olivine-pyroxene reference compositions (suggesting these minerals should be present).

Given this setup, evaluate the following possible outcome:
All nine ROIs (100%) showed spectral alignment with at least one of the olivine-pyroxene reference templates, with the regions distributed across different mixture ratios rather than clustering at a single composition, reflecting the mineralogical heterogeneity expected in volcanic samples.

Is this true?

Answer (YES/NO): NO